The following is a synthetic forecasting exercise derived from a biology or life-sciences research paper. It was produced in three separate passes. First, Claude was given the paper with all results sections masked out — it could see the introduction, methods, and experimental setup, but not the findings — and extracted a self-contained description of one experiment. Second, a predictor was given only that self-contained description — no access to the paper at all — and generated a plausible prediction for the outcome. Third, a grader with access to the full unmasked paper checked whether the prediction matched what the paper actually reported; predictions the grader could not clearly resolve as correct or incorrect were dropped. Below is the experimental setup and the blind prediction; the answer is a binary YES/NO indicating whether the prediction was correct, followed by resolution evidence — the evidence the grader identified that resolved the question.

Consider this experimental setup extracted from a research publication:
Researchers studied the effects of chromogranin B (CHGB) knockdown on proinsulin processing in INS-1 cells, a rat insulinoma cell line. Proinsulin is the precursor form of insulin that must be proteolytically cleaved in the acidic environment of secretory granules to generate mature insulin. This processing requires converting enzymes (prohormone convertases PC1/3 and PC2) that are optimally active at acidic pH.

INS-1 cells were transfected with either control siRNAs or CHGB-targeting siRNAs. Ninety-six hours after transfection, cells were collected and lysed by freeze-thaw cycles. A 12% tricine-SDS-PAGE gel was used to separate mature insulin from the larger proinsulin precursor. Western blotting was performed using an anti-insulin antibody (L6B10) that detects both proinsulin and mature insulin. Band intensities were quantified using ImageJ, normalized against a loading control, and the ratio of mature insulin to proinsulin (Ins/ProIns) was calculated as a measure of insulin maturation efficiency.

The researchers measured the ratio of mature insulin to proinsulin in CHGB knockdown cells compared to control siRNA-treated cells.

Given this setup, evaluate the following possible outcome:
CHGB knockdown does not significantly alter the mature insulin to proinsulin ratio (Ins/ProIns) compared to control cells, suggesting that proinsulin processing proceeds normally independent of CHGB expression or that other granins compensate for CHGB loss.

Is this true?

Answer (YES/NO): NO